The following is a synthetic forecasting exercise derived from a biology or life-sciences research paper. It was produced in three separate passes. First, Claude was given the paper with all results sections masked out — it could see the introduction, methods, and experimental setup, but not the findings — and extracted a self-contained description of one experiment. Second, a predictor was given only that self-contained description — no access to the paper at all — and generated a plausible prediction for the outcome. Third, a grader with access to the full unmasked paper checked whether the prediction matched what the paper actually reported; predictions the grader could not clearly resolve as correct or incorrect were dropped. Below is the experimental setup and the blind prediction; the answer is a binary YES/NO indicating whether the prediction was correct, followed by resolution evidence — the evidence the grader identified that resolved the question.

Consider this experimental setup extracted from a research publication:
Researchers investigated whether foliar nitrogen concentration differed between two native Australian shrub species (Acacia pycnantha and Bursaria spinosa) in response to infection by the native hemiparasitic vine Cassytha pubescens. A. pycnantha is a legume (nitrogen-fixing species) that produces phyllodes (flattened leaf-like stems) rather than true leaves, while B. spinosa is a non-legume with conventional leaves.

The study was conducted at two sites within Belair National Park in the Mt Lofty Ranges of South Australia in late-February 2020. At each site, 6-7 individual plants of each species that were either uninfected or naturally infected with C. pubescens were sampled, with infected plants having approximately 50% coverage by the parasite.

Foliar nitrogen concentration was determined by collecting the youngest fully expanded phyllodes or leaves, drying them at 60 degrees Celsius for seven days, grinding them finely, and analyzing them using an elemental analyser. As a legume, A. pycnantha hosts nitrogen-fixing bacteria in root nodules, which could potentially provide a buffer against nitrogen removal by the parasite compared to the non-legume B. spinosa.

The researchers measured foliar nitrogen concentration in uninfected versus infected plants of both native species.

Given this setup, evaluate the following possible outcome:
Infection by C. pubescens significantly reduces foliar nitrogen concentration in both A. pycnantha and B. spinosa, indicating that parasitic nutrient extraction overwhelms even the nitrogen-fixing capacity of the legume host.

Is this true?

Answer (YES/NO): NO